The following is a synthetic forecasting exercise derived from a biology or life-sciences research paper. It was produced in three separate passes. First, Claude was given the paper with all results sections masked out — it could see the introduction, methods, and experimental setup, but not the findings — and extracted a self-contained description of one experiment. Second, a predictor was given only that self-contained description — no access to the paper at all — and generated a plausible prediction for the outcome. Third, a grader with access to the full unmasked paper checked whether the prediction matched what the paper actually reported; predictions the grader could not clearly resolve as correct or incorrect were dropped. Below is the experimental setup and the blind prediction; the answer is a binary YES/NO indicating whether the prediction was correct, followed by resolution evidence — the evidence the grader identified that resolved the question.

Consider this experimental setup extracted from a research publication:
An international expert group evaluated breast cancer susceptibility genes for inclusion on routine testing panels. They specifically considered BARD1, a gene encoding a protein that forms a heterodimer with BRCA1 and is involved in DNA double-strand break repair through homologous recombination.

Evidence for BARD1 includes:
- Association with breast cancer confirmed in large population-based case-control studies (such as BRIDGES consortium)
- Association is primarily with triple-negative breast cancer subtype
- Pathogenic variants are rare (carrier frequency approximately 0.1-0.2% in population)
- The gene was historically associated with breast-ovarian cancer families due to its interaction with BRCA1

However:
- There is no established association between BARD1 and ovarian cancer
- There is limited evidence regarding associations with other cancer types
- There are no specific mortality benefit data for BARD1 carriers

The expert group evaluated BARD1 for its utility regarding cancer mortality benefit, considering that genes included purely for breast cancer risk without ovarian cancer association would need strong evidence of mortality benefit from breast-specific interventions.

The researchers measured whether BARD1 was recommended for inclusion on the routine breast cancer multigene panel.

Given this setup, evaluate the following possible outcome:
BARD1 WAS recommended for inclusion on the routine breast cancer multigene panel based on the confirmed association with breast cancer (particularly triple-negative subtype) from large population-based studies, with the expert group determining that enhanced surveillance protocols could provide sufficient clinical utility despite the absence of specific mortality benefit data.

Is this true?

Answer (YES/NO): NO